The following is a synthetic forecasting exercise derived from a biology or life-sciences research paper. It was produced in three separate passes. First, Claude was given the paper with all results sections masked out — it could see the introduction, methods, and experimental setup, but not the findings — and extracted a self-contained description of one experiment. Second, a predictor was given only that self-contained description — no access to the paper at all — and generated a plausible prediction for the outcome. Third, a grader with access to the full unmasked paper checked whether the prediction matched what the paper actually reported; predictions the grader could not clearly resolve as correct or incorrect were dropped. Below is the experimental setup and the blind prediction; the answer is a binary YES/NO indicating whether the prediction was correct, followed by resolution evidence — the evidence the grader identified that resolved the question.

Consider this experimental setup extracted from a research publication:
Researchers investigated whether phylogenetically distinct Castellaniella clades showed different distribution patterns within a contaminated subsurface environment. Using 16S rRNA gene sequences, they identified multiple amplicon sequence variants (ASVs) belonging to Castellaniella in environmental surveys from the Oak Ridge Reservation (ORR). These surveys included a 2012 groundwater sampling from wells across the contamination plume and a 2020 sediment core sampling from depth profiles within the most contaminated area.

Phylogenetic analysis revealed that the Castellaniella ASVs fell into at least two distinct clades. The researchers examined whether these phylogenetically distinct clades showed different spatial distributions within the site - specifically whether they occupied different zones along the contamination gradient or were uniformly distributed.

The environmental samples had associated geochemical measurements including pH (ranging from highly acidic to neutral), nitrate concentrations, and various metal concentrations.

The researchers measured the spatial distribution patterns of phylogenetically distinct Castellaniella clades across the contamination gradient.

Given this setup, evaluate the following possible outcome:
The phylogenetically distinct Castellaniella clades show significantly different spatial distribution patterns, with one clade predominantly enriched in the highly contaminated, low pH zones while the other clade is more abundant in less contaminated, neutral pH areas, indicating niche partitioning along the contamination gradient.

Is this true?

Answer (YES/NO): NO